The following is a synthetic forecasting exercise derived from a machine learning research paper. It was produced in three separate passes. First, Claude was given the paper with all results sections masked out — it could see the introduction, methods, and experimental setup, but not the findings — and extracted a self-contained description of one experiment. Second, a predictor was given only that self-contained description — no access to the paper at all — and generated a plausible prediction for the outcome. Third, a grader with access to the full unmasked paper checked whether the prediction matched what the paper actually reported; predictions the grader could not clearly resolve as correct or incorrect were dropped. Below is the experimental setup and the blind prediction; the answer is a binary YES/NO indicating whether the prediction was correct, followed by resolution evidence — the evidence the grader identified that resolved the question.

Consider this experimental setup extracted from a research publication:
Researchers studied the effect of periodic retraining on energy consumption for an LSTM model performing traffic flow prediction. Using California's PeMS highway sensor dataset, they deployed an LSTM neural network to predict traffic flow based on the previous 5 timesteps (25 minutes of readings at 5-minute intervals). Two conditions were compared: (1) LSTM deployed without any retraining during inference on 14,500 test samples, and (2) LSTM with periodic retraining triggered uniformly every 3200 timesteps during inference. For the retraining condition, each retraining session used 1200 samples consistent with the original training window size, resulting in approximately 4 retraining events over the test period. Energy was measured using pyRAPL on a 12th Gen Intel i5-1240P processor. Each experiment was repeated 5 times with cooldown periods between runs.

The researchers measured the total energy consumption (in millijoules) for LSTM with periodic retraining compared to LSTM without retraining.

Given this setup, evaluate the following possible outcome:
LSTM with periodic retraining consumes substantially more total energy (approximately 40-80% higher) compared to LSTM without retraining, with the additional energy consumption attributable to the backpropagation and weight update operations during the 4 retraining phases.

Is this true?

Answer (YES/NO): NO